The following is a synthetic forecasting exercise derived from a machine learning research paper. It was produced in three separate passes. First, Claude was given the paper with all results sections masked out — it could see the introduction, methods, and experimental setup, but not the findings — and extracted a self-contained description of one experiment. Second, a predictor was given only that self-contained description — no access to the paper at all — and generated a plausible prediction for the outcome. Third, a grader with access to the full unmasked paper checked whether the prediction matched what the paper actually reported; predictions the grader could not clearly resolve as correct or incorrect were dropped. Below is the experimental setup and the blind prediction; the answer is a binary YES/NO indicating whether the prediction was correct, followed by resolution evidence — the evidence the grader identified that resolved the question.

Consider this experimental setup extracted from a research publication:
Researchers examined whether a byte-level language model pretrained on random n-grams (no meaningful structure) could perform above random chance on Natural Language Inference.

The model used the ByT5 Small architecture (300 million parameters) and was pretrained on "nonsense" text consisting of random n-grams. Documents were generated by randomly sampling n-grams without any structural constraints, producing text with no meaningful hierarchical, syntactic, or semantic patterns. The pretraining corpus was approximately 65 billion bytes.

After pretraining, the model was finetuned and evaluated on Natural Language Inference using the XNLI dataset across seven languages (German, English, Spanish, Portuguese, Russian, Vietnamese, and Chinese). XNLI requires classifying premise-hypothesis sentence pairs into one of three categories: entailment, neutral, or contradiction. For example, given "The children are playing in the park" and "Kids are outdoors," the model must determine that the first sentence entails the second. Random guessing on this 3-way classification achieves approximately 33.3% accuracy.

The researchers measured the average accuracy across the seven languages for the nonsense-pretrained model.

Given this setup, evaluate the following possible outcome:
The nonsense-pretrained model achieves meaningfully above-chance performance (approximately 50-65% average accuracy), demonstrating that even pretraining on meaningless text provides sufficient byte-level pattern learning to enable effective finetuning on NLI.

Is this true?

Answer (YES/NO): NO